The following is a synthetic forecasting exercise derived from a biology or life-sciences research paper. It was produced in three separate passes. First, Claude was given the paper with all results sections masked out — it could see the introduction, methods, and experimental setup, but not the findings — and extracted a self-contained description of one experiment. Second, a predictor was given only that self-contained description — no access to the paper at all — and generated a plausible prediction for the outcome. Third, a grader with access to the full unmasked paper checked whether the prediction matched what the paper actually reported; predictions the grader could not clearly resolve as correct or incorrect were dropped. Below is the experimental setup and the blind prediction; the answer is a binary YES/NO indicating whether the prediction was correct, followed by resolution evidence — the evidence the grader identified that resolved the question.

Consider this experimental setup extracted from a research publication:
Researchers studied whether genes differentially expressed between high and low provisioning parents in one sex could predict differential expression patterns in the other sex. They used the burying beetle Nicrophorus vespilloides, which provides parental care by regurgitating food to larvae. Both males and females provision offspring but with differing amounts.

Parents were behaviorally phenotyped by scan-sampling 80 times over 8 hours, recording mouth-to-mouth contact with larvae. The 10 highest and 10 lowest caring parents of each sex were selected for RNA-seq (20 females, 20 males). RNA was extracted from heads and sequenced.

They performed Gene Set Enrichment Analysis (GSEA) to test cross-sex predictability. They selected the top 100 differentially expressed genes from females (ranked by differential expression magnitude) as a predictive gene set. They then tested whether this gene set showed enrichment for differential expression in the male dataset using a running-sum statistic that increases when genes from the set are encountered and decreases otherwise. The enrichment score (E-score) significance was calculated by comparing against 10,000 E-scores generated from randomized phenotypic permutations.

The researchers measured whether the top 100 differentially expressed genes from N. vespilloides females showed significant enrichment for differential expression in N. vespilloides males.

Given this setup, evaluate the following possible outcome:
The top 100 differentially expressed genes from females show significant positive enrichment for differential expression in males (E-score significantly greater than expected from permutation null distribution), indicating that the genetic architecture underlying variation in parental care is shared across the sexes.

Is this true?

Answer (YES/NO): YES